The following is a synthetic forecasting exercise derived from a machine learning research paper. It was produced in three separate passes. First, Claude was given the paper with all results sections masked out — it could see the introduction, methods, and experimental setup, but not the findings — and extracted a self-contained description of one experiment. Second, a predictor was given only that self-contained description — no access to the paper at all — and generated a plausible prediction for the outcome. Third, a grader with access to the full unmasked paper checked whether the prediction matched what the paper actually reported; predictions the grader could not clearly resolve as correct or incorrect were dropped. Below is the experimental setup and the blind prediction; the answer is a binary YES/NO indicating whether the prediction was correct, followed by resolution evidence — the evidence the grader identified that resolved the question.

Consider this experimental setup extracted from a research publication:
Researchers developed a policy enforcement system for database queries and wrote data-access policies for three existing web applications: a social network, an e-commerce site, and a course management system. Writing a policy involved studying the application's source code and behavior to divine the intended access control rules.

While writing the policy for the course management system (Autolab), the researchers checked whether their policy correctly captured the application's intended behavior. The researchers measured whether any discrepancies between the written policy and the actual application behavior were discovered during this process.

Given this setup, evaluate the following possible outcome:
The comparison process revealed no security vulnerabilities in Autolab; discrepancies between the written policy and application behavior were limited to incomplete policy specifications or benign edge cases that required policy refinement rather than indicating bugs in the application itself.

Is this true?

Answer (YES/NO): NO